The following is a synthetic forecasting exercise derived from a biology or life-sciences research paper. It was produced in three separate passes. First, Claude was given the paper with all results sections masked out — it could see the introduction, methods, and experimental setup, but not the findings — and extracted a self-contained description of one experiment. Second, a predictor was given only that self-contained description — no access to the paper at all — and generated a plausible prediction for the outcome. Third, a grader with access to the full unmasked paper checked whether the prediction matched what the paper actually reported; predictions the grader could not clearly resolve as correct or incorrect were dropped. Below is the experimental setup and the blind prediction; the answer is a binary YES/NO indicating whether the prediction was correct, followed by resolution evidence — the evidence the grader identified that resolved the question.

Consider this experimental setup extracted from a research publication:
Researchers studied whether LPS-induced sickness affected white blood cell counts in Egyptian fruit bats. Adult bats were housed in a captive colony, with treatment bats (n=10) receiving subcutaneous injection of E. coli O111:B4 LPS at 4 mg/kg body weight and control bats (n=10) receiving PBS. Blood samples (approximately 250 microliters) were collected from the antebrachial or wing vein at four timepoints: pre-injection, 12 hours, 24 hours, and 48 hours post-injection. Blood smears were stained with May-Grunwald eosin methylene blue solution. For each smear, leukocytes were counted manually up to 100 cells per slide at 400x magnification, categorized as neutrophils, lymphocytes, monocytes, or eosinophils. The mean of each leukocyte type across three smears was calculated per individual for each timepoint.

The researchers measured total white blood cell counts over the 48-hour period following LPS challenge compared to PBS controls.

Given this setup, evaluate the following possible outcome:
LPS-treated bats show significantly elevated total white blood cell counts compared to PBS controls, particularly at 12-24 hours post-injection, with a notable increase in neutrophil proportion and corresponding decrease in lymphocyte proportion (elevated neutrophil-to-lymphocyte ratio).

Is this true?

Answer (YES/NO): NO